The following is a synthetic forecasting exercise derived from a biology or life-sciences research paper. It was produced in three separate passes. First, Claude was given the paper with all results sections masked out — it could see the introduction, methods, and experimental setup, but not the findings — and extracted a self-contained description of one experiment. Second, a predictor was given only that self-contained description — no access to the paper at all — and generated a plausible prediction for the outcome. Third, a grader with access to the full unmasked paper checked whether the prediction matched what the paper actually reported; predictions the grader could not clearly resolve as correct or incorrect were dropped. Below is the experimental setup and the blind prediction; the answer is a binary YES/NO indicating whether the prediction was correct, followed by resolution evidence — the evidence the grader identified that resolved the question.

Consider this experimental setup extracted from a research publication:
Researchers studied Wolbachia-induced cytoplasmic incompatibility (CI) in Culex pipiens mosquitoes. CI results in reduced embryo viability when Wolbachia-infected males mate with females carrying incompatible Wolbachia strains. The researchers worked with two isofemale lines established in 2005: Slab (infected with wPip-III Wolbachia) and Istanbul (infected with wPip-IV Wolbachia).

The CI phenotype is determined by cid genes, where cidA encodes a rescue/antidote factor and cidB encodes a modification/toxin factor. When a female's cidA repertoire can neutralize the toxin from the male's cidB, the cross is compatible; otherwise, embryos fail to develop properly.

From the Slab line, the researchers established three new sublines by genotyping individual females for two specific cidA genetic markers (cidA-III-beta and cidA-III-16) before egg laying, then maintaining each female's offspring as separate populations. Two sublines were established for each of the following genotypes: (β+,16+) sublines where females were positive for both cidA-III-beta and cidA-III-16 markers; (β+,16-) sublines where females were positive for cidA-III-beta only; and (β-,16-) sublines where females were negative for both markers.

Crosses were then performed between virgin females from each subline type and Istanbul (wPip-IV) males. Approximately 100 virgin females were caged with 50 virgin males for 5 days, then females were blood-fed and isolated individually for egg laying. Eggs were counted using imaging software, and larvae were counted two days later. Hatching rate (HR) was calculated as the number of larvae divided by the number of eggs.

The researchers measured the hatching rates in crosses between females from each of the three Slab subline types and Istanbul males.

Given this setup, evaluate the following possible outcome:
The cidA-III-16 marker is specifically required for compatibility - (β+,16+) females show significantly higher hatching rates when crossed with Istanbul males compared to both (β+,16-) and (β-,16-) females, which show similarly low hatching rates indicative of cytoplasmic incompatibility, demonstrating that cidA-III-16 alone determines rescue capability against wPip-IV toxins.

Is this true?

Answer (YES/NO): NO